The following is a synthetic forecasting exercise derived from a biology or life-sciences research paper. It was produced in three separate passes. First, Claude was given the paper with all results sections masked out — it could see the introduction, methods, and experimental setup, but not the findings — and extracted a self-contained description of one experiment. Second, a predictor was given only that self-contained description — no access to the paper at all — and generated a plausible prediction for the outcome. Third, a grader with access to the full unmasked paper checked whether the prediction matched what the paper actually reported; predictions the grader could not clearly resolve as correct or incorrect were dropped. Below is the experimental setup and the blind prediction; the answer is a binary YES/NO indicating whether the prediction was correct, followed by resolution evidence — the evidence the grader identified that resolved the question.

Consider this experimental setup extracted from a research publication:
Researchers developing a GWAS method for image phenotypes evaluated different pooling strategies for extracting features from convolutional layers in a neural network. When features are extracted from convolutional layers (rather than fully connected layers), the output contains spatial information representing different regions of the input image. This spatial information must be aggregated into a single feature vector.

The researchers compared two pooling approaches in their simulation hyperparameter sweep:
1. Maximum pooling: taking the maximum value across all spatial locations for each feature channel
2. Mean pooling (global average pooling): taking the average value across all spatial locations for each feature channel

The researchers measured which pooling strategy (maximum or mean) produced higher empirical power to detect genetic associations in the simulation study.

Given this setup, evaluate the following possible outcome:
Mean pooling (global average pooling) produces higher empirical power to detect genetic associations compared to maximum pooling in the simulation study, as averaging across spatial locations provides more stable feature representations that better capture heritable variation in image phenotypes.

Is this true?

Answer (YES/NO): YES